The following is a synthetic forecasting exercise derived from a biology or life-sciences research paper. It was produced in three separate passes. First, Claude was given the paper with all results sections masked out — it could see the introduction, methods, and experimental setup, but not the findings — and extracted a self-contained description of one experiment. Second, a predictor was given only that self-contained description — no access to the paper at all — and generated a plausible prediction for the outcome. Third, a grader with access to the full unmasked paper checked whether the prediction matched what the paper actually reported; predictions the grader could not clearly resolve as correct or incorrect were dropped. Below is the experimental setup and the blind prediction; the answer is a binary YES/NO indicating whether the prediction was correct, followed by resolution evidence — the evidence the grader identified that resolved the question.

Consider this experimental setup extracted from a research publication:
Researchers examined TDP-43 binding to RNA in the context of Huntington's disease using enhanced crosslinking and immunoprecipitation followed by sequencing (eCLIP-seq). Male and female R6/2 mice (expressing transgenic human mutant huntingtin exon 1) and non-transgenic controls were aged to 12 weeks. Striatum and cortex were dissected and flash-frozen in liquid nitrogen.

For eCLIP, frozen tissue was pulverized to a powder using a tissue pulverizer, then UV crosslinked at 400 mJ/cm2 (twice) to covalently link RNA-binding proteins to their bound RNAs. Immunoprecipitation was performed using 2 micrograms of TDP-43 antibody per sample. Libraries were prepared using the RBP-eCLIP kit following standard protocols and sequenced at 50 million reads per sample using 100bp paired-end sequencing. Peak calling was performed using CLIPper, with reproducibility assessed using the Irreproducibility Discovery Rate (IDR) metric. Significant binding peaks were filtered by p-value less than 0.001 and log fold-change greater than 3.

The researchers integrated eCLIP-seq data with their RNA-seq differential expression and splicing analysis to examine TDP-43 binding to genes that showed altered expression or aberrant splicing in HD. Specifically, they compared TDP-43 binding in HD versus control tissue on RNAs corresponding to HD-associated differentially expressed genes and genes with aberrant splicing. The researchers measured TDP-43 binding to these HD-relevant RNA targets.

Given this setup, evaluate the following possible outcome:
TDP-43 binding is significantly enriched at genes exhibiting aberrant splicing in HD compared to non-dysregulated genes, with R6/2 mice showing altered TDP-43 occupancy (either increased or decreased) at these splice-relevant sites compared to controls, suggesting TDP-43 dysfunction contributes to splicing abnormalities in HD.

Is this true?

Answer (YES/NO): YES